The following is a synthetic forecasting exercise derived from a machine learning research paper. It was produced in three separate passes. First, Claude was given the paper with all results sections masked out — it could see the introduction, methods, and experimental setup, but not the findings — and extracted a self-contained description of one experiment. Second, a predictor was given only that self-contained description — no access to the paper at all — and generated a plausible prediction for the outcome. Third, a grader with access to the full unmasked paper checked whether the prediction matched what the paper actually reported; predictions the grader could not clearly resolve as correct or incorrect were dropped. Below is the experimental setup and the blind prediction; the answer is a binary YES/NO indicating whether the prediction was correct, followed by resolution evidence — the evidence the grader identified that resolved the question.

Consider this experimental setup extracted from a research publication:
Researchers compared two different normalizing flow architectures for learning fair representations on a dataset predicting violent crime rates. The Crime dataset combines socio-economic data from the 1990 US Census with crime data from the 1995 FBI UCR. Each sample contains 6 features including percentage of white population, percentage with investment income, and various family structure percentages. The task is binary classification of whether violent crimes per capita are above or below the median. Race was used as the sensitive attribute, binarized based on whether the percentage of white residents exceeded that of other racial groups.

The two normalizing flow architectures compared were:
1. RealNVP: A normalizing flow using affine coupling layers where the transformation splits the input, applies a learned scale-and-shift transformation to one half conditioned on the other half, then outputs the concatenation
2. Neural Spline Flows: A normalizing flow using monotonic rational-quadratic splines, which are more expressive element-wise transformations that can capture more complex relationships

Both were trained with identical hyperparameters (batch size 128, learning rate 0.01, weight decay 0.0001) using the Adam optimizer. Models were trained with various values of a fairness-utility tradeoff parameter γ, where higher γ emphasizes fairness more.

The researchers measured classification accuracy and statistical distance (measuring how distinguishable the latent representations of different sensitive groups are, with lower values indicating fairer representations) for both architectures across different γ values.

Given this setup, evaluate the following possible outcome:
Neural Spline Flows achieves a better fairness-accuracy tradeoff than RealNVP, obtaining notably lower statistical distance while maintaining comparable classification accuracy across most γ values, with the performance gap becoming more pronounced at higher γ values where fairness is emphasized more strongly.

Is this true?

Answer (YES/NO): NO